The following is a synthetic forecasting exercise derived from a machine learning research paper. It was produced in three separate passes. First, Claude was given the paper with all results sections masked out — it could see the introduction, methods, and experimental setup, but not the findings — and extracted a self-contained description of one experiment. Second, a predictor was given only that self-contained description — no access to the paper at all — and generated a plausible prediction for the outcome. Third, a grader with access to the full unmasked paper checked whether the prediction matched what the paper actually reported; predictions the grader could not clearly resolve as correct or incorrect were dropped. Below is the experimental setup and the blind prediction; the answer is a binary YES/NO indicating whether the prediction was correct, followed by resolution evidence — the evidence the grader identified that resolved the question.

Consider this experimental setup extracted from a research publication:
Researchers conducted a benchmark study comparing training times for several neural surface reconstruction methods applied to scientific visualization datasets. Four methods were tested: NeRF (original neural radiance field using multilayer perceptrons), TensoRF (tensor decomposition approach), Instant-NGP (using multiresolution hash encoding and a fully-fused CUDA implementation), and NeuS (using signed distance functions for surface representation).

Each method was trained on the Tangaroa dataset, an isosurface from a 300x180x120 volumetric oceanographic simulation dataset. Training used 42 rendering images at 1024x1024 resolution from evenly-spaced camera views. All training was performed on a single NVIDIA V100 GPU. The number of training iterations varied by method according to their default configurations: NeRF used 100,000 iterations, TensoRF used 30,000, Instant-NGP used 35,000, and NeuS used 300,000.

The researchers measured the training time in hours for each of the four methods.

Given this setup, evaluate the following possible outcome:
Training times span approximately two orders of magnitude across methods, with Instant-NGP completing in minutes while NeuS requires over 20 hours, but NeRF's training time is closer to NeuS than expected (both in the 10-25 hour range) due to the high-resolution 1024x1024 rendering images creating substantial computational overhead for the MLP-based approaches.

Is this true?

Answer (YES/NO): NO